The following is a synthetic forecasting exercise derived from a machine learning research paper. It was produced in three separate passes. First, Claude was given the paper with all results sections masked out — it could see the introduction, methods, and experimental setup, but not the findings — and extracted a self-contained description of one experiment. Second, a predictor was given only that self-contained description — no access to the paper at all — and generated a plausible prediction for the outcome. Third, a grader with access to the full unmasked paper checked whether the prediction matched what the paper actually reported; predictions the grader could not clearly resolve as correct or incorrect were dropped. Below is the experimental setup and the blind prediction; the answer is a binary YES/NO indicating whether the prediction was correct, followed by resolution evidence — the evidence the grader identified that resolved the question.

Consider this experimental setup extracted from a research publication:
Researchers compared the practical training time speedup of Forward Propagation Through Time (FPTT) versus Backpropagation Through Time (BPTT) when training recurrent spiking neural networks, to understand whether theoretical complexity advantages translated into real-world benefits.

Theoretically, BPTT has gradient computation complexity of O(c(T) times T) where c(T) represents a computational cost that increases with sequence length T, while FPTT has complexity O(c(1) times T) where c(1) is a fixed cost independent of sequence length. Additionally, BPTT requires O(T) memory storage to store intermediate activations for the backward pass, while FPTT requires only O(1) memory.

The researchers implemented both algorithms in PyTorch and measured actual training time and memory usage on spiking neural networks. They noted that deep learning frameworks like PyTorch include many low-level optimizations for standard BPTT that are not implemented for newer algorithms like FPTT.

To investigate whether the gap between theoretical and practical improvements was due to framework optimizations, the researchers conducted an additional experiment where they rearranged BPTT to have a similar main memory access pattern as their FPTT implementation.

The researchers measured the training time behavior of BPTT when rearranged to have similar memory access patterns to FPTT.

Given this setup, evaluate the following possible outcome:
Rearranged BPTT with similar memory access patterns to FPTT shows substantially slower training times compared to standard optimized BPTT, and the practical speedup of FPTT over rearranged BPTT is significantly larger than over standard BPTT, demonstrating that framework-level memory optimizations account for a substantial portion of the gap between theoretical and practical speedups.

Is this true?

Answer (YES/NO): YES